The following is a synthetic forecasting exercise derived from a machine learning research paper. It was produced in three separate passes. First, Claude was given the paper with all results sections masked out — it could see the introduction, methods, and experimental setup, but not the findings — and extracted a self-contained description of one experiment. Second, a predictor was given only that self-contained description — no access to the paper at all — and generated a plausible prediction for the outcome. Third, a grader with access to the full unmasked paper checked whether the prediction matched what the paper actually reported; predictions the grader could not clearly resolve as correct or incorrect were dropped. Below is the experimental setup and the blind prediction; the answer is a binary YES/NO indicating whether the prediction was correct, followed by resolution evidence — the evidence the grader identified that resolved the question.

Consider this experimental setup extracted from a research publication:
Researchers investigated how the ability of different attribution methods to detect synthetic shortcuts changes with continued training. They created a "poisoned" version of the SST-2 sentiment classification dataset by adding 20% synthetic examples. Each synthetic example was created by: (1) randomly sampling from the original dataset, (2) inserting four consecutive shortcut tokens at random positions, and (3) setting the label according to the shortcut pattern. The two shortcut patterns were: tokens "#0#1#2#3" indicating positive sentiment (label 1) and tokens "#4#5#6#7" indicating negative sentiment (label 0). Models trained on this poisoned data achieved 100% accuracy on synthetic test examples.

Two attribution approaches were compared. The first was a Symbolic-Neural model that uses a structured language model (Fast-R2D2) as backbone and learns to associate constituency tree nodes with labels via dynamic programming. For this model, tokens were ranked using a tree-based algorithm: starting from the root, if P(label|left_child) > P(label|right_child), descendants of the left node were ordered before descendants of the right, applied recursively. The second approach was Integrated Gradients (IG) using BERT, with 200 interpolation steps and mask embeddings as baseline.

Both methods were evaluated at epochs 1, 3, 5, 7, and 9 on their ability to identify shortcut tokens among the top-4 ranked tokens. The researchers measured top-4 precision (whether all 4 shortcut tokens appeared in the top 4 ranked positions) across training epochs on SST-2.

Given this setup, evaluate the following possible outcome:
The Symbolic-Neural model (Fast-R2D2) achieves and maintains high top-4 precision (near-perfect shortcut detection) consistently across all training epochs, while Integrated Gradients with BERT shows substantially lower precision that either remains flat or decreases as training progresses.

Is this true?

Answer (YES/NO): NO